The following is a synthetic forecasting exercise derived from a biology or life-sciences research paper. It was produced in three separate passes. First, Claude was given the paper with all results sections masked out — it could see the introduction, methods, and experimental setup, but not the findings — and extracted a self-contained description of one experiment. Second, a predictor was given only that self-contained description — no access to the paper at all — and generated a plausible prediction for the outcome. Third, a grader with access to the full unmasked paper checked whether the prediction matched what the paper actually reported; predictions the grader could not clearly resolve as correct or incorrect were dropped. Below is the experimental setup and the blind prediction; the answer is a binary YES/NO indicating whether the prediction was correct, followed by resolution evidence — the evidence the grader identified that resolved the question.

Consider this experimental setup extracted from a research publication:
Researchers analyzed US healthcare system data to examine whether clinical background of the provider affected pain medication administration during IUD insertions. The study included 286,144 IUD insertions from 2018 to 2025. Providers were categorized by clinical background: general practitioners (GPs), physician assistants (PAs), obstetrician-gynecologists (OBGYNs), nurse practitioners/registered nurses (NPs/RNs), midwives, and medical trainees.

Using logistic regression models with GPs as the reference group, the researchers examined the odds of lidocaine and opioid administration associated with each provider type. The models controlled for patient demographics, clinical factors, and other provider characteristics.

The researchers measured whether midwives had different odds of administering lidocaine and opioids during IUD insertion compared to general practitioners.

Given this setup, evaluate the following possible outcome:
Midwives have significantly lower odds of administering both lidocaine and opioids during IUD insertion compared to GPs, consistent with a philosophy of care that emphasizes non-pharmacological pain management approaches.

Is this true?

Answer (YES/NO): YES